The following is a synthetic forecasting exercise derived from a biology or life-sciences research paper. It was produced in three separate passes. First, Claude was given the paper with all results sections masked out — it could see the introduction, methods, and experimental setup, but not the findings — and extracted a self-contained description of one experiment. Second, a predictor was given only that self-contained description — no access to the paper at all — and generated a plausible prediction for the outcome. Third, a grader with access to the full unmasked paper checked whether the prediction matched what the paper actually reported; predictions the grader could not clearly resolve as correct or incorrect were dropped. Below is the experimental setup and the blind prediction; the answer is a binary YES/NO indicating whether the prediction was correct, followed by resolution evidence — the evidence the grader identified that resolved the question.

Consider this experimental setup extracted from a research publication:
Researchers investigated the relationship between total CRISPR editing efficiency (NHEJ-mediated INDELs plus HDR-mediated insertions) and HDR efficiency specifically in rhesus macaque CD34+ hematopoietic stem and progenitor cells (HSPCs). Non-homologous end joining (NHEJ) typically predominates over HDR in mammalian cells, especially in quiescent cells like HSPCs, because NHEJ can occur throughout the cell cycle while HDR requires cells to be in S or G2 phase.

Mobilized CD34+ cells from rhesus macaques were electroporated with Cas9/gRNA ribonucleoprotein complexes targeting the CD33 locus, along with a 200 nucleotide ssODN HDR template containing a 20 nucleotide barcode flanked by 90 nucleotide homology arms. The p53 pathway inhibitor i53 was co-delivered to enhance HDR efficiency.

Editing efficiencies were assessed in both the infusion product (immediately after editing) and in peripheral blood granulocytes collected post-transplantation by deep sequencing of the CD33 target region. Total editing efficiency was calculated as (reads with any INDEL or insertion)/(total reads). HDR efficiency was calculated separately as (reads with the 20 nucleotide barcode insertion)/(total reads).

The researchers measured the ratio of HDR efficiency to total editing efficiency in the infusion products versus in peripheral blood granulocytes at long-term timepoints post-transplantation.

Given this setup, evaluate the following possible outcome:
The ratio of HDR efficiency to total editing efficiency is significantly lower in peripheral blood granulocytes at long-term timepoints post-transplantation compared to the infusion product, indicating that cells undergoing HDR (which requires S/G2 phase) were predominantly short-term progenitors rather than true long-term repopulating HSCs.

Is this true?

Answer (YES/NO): YES